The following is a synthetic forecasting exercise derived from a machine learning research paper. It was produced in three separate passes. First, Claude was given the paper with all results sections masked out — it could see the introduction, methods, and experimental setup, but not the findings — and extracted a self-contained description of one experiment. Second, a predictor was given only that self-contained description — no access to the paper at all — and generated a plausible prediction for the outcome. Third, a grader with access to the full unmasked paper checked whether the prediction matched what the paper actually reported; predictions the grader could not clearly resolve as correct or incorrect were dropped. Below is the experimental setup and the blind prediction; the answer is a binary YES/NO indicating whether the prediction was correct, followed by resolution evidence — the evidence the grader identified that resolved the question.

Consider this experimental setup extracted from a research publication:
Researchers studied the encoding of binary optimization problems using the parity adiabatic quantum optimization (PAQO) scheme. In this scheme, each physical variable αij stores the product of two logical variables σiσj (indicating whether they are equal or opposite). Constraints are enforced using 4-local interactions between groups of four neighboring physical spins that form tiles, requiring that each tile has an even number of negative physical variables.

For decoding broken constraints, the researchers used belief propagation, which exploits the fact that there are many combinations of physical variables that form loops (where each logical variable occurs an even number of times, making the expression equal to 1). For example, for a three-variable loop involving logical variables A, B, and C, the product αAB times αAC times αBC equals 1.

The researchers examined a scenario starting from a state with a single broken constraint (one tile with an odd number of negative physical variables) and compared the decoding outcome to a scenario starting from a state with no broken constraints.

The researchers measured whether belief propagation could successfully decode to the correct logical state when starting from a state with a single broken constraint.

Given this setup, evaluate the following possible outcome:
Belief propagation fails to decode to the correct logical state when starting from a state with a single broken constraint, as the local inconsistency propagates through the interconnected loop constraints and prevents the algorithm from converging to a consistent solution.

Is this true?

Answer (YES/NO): NO